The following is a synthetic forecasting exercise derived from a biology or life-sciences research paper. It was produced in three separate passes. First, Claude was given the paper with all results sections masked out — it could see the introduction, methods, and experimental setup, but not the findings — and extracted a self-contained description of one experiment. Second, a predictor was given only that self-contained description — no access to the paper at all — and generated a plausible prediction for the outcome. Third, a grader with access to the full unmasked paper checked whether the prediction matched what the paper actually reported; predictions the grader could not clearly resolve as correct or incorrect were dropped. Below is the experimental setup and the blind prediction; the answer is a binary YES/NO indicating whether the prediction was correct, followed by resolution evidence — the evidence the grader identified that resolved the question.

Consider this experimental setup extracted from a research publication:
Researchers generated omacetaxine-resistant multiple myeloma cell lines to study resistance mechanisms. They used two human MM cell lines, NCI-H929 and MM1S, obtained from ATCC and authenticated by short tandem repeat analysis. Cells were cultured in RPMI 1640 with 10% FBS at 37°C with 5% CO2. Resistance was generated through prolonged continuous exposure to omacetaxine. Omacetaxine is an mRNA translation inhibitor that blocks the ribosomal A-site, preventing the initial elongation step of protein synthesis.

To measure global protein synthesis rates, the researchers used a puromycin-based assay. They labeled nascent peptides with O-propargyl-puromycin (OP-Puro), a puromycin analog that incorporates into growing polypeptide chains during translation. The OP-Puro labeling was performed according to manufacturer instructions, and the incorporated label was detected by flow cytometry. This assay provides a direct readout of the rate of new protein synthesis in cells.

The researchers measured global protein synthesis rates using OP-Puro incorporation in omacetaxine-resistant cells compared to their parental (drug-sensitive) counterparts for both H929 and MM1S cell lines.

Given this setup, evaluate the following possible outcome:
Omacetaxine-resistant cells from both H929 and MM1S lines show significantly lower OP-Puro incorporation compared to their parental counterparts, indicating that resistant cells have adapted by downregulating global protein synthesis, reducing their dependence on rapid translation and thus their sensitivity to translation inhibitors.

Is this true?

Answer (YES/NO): NO